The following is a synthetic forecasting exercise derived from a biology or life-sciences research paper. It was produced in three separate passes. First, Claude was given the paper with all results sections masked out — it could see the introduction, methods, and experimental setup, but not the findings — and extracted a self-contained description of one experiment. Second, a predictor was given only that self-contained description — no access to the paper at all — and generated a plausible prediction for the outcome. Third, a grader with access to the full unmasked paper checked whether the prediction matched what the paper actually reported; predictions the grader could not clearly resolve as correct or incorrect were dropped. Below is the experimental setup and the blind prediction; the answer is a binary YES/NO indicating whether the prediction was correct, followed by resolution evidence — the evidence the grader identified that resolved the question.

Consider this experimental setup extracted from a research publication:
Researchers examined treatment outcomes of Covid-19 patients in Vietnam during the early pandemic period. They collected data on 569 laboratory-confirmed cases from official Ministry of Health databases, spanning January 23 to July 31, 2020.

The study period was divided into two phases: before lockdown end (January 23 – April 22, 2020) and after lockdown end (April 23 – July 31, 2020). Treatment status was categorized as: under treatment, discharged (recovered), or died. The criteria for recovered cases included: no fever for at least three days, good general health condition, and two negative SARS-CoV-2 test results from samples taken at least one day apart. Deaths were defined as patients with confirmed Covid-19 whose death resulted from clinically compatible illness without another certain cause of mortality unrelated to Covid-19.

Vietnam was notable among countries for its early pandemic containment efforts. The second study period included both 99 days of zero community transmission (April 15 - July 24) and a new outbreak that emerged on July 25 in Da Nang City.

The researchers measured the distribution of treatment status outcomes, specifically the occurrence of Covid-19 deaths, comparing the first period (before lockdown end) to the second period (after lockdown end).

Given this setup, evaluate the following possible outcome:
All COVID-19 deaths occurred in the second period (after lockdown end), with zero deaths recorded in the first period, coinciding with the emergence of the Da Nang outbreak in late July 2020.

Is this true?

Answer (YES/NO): YES